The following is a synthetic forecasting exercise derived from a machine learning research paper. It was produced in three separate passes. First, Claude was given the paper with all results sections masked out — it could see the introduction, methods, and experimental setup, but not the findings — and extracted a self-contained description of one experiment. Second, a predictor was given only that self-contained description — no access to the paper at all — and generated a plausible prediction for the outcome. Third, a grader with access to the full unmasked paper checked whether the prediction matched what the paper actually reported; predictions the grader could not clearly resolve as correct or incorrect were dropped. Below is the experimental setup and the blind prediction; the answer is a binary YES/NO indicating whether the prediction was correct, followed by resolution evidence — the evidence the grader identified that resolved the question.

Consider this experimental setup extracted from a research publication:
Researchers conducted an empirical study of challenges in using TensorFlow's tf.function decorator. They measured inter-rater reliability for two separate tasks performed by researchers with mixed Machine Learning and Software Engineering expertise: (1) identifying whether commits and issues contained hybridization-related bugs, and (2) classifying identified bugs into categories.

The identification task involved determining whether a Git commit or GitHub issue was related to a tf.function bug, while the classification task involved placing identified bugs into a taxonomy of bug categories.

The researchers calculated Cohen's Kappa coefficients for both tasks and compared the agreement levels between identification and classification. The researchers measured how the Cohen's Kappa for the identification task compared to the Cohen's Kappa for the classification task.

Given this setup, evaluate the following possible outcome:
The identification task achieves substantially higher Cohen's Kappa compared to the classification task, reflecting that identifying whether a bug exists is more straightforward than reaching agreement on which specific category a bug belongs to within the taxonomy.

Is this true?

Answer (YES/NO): YES